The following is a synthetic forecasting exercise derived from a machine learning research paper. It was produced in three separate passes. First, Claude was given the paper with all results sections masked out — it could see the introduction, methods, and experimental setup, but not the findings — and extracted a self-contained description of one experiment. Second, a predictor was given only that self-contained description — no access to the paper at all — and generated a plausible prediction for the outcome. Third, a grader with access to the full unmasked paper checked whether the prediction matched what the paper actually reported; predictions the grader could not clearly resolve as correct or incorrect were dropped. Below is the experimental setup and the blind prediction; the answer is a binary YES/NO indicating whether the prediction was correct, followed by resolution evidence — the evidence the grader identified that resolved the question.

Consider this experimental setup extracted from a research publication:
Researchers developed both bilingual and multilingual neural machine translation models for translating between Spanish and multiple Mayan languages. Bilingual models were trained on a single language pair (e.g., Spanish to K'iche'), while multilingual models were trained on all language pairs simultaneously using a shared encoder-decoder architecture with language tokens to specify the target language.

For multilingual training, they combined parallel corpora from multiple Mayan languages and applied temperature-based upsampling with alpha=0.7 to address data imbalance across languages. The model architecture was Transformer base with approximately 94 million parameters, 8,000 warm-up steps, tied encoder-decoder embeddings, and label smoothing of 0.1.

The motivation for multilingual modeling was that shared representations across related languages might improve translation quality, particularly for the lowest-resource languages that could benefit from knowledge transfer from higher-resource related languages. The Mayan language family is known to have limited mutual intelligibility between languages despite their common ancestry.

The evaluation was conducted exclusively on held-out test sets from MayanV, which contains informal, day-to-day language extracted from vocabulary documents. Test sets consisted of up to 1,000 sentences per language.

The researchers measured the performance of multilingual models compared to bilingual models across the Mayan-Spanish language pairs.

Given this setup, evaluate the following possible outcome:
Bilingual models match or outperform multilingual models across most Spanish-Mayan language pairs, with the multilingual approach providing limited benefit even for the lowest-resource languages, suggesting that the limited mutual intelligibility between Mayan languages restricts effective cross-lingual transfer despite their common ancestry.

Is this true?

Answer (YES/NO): NO